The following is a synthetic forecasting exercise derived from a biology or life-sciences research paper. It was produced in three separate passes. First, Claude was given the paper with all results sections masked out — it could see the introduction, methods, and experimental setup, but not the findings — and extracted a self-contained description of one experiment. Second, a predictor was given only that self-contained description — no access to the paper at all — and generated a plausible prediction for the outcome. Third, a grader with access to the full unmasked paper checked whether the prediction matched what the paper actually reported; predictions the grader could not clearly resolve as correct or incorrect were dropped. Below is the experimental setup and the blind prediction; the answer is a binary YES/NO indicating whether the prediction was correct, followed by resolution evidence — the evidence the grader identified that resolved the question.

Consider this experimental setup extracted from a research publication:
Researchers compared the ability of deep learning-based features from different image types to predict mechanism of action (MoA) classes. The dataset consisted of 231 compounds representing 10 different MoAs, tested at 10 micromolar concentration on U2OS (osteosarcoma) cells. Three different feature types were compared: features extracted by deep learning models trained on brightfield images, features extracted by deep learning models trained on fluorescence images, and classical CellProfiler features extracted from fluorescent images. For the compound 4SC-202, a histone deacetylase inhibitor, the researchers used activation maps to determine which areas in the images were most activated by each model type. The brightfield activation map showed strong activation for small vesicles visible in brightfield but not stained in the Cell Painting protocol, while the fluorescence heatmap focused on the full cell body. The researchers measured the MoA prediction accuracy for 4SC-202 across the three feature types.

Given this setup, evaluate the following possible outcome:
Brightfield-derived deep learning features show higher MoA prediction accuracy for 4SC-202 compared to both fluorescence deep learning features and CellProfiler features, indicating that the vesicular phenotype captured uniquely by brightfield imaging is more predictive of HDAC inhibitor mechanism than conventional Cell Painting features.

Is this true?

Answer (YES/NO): YES